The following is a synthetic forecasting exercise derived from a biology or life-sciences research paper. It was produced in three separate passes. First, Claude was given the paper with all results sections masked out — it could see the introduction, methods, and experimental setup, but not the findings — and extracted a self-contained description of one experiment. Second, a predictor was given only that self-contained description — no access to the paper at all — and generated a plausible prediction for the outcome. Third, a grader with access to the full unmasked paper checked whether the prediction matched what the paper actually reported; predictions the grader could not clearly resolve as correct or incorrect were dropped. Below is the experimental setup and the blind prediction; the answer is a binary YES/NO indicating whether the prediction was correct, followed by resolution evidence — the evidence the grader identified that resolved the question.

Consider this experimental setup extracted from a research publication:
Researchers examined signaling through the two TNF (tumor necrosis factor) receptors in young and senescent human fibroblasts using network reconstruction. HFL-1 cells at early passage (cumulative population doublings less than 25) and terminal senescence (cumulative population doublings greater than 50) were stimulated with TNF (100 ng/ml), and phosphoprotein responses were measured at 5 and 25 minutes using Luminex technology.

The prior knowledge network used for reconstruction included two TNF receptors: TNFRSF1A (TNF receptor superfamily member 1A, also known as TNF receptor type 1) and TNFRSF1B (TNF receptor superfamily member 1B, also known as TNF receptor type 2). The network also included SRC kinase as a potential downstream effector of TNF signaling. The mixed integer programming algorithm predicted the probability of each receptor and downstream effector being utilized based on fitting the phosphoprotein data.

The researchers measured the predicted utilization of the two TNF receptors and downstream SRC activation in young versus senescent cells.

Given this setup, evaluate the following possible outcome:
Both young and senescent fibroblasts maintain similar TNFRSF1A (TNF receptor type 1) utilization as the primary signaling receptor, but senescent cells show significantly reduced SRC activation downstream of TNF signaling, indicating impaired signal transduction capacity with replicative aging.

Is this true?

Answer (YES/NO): NO